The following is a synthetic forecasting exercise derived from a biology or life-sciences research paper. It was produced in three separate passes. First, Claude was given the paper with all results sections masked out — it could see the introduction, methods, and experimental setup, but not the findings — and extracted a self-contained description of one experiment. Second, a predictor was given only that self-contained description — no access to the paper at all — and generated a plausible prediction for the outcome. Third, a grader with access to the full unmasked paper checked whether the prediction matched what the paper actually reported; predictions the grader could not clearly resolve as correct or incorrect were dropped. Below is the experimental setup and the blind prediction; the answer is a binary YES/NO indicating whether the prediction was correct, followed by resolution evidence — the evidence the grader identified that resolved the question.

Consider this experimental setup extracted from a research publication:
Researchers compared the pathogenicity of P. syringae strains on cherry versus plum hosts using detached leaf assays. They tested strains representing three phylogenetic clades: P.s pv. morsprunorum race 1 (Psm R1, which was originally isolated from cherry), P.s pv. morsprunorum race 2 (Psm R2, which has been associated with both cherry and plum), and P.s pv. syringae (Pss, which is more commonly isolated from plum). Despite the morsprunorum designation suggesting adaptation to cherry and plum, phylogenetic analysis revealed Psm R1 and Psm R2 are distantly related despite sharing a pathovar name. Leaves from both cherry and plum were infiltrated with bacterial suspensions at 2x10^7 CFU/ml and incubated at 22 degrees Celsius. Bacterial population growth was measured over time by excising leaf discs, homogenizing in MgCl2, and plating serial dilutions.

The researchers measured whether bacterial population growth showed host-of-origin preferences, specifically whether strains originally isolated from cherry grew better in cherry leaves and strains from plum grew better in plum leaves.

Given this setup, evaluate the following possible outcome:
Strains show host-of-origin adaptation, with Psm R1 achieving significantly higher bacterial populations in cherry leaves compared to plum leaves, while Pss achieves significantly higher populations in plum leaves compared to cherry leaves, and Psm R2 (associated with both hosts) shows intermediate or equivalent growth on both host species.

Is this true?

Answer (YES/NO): NO